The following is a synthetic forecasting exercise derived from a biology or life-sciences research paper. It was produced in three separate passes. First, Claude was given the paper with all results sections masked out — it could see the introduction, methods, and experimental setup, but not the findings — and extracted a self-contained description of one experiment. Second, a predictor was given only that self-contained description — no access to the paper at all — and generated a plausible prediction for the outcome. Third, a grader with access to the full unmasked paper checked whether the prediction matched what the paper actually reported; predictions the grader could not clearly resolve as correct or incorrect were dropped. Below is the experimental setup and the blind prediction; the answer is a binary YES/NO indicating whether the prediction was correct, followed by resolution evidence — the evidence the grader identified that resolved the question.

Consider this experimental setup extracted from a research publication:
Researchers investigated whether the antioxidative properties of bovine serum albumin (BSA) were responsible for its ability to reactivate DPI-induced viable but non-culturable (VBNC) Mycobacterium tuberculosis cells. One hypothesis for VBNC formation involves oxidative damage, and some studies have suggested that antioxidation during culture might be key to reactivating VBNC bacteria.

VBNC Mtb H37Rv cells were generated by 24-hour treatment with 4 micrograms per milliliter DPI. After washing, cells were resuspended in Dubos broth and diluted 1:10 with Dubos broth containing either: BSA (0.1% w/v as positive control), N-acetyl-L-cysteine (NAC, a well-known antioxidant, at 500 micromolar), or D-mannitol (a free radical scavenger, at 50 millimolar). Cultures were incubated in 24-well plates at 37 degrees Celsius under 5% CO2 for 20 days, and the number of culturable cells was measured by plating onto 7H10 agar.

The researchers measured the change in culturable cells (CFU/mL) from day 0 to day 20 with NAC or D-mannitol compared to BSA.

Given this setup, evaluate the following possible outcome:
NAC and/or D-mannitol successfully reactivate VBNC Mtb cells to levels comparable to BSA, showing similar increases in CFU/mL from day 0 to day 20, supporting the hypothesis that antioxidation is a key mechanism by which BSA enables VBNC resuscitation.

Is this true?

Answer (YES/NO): NO